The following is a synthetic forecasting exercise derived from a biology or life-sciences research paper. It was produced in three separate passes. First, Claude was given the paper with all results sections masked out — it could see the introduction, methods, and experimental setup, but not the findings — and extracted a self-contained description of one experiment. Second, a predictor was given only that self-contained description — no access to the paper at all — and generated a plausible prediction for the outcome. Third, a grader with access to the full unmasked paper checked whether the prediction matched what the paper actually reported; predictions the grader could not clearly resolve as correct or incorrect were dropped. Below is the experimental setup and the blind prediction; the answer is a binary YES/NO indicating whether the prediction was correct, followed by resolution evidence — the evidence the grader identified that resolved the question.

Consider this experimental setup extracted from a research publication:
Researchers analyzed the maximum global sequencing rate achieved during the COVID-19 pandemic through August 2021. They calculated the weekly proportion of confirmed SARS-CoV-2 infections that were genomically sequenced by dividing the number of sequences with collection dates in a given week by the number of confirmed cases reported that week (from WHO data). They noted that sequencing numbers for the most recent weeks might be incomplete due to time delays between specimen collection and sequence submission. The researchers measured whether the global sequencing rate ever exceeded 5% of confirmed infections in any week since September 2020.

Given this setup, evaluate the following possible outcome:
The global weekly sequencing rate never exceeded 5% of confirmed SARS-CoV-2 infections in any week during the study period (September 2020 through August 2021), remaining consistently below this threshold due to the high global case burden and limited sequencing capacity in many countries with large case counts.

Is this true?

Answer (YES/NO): YES